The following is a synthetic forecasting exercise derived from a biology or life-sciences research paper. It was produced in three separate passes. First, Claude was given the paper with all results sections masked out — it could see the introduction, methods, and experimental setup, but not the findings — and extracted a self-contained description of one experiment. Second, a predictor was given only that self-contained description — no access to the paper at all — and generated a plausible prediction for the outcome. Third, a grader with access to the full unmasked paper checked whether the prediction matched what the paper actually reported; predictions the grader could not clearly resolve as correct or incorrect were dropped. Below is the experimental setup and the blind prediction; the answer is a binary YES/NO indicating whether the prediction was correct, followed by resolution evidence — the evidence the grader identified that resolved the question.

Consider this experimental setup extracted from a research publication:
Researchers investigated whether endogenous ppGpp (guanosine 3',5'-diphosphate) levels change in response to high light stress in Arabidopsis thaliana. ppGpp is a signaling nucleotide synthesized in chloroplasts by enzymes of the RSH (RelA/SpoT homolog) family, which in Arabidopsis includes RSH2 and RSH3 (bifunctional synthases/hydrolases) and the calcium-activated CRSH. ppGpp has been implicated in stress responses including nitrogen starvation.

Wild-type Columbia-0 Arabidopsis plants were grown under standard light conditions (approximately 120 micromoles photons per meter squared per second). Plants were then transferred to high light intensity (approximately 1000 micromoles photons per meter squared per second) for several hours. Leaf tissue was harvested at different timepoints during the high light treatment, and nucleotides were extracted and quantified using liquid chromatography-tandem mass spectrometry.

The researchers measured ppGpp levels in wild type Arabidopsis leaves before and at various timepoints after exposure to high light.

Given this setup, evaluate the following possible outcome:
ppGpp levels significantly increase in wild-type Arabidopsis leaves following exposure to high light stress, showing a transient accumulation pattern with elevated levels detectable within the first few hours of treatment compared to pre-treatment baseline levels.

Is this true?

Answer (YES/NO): NO